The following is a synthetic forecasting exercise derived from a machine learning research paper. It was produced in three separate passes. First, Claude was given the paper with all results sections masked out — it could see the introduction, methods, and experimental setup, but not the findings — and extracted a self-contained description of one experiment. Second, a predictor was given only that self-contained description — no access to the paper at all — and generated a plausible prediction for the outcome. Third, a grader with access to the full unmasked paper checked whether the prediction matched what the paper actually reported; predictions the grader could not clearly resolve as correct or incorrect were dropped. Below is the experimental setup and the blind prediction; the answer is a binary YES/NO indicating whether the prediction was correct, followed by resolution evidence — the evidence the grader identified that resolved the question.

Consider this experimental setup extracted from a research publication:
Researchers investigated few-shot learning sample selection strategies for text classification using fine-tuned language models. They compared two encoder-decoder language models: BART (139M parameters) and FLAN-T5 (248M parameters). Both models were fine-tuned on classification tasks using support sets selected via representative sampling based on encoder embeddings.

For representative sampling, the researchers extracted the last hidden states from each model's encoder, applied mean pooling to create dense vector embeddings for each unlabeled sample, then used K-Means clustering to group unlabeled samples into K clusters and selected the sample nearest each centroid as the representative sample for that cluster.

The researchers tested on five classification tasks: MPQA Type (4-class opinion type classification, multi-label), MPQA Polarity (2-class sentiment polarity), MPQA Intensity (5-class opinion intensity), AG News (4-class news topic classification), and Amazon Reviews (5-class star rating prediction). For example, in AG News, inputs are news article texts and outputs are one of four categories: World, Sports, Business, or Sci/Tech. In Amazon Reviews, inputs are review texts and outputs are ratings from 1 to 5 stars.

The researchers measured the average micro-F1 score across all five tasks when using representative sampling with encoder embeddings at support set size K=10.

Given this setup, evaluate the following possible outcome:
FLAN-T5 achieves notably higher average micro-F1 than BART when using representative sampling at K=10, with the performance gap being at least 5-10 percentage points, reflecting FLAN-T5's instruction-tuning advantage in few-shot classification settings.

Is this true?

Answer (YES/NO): YES